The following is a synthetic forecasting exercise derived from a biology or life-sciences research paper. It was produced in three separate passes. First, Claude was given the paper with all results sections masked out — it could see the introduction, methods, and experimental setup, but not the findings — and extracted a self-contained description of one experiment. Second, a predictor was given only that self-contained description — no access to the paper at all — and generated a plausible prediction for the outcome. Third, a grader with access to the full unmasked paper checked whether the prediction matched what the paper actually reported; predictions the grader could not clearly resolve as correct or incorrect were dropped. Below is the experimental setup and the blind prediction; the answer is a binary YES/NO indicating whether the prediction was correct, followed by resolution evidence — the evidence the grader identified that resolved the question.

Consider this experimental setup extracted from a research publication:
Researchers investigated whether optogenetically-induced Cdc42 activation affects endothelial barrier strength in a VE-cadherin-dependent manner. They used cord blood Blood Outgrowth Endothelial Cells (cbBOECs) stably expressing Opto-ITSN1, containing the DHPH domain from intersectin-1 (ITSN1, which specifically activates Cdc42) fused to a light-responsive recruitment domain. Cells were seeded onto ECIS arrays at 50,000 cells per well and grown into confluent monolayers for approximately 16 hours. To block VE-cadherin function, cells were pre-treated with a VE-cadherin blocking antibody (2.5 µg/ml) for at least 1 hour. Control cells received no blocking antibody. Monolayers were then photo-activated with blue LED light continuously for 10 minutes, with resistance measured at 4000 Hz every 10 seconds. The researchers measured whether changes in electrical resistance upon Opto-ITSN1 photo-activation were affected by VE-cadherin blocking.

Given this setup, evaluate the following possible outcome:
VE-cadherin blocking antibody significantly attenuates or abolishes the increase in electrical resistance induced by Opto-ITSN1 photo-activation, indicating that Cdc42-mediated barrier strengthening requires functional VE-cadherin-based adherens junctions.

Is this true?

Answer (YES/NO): NO